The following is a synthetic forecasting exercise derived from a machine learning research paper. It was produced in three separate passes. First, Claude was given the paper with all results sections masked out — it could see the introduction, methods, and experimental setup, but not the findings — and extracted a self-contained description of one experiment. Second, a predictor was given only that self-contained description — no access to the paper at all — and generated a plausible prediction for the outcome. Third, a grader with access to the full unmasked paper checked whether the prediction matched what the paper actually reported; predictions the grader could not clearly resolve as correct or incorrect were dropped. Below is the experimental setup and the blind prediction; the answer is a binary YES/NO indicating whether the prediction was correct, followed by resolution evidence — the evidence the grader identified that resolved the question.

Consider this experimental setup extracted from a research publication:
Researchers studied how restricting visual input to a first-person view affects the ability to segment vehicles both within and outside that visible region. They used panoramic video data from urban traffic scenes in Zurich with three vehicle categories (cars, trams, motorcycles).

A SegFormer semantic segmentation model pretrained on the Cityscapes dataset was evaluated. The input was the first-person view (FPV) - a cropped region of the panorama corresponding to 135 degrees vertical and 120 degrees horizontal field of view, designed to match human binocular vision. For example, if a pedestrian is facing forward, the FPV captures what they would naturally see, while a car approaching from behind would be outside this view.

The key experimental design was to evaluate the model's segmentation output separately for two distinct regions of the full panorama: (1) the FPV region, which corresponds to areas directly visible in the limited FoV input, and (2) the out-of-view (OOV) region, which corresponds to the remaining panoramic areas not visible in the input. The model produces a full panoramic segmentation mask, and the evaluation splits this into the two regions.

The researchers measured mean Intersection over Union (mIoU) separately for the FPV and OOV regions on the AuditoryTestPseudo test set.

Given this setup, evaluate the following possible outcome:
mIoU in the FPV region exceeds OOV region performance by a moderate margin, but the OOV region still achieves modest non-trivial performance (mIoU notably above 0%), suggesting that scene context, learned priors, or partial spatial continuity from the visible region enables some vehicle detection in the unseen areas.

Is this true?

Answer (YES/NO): NO